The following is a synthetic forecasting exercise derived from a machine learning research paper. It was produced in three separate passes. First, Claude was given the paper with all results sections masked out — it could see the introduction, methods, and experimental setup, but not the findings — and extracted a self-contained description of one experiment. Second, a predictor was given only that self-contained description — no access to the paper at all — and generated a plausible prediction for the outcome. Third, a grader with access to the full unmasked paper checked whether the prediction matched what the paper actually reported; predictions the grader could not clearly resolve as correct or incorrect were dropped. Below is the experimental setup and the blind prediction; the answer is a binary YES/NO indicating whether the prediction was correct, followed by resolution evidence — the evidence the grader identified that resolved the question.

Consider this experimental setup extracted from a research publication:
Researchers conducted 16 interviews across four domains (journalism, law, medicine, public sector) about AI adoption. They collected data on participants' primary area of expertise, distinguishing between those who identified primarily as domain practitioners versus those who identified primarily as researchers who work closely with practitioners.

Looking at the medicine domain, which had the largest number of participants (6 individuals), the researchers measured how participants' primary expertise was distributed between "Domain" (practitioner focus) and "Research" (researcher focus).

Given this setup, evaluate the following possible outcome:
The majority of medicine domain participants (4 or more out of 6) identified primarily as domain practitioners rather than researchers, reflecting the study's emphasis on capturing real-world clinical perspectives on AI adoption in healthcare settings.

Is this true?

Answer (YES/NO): YES